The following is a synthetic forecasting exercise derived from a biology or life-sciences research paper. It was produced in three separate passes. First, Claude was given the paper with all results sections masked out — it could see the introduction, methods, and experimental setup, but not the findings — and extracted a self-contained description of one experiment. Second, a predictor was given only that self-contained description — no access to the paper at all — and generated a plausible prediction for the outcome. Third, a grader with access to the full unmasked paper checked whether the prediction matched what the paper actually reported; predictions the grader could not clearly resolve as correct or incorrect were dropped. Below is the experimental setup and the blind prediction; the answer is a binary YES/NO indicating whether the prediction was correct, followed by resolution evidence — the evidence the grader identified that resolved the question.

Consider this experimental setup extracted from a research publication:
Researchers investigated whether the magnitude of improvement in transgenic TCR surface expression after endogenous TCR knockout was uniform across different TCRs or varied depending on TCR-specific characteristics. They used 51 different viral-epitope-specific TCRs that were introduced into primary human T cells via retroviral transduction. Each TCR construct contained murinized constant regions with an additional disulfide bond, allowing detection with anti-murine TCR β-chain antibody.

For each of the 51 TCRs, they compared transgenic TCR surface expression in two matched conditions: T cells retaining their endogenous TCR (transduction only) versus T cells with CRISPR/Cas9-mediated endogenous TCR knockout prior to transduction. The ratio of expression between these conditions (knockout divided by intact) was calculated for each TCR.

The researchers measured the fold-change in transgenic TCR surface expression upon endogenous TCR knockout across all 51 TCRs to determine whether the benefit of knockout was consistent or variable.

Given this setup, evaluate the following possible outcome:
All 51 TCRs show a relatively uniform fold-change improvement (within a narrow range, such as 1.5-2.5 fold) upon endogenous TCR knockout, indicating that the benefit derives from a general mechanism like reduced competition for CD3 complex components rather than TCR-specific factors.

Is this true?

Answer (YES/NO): NO